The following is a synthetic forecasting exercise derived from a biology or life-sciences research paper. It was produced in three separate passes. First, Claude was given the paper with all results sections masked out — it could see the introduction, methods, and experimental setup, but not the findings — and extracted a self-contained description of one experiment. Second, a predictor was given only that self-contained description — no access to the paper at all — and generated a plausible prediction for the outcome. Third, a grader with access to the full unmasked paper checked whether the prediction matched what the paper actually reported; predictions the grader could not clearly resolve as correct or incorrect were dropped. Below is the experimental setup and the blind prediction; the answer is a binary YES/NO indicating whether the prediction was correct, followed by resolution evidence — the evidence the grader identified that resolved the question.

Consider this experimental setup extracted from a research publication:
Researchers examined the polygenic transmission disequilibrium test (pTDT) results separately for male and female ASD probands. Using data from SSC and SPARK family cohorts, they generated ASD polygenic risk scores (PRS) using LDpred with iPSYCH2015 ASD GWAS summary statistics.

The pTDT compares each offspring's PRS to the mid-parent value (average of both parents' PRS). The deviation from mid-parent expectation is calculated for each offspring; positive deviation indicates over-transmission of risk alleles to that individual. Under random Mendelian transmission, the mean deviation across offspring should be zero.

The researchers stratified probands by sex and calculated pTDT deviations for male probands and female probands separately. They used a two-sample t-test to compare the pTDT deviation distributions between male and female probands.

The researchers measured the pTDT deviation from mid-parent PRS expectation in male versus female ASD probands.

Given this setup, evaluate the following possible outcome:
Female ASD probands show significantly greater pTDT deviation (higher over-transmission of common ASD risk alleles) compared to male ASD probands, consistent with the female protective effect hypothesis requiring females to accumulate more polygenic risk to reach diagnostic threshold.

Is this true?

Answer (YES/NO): NO